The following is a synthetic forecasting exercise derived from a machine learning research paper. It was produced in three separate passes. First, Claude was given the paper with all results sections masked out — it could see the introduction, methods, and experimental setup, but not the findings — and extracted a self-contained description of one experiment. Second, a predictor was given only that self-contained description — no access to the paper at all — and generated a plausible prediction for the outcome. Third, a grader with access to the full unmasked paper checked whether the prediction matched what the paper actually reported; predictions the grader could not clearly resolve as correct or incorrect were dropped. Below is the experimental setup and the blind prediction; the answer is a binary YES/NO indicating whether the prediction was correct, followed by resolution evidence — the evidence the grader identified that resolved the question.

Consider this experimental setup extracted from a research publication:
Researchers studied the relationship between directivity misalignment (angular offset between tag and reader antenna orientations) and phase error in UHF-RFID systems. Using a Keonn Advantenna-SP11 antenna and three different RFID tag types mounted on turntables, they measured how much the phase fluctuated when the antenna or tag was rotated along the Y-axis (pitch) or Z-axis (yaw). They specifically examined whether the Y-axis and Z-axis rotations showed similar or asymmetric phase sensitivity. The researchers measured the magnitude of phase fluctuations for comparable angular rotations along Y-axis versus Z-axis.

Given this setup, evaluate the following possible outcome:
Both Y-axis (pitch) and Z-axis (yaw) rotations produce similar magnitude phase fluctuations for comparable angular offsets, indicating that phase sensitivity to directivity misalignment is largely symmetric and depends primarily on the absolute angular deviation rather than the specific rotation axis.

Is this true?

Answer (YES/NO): YES